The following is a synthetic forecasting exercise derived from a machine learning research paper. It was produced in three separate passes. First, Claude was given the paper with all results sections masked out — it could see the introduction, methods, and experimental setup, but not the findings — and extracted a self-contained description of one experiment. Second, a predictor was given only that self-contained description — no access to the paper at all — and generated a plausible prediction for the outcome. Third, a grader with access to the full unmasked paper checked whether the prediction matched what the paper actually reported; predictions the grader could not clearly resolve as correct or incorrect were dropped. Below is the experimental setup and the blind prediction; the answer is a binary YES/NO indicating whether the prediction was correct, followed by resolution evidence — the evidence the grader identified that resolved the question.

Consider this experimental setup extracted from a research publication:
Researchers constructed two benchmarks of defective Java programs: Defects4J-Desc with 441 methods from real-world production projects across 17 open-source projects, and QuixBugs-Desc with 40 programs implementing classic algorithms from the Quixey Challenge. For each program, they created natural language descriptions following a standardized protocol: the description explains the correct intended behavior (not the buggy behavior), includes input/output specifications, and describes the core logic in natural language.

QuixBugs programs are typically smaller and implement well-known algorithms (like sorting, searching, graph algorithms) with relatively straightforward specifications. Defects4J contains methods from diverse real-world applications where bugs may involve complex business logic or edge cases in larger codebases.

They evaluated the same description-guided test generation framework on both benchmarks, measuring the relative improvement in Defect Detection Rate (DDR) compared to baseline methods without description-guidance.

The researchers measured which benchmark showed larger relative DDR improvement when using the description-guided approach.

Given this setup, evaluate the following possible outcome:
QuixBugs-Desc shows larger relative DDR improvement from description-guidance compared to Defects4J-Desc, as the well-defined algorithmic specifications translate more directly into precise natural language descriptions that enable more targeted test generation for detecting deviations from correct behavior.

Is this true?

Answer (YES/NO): NO